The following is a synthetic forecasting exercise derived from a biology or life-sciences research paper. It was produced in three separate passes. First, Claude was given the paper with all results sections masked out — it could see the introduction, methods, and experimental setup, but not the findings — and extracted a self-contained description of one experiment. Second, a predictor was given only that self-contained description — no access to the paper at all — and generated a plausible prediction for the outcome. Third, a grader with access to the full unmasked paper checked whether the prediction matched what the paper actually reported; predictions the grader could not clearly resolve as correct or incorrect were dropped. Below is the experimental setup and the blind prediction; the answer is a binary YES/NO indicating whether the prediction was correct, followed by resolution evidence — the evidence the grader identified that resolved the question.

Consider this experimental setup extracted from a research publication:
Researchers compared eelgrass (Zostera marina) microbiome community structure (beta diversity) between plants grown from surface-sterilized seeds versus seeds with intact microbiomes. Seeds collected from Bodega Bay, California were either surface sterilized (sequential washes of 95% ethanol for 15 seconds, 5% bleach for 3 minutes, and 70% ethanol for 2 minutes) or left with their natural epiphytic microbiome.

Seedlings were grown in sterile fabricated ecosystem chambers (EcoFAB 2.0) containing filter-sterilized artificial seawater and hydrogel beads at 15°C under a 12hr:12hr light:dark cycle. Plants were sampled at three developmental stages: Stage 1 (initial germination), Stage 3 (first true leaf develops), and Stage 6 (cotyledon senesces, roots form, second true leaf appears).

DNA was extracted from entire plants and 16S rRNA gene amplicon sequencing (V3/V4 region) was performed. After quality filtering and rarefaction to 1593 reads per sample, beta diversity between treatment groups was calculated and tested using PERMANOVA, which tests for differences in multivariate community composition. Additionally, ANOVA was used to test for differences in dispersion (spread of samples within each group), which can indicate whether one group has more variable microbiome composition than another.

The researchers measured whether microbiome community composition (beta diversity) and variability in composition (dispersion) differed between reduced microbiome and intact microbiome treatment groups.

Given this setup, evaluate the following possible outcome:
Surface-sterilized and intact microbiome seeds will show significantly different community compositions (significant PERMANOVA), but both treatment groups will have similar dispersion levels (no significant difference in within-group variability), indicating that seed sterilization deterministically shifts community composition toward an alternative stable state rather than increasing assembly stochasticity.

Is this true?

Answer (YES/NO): NO